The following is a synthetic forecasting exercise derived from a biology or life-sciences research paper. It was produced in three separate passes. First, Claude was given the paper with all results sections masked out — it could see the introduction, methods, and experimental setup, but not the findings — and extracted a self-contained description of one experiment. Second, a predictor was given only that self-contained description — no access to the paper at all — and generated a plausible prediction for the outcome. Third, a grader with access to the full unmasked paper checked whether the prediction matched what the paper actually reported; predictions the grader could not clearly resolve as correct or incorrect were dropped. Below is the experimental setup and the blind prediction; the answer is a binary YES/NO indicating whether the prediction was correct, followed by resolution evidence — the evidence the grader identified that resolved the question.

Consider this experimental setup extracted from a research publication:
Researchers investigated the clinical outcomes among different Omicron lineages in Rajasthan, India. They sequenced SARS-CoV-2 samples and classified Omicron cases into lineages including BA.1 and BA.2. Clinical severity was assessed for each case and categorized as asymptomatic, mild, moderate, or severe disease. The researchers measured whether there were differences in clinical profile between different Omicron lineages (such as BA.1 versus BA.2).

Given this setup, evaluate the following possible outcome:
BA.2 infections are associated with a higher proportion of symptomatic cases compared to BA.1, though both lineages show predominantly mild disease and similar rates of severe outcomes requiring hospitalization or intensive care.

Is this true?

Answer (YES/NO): NO